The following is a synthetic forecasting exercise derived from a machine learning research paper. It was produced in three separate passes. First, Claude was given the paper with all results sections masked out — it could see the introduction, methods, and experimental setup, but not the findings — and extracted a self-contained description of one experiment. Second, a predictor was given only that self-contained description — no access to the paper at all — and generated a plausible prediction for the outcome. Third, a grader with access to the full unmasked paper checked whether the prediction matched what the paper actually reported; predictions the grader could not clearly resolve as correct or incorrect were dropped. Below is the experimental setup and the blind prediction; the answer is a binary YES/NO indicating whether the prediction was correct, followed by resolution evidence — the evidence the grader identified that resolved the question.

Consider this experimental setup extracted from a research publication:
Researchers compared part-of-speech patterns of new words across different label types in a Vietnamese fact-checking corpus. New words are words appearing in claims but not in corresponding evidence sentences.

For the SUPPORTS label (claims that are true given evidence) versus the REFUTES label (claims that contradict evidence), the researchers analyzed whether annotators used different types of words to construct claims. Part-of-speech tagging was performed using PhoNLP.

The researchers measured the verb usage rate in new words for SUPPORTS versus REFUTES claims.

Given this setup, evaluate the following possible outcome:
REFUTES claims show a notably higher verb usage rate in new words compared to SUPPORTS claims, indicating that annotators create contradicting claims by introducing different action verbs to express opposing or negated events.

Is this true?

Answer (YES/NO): NO